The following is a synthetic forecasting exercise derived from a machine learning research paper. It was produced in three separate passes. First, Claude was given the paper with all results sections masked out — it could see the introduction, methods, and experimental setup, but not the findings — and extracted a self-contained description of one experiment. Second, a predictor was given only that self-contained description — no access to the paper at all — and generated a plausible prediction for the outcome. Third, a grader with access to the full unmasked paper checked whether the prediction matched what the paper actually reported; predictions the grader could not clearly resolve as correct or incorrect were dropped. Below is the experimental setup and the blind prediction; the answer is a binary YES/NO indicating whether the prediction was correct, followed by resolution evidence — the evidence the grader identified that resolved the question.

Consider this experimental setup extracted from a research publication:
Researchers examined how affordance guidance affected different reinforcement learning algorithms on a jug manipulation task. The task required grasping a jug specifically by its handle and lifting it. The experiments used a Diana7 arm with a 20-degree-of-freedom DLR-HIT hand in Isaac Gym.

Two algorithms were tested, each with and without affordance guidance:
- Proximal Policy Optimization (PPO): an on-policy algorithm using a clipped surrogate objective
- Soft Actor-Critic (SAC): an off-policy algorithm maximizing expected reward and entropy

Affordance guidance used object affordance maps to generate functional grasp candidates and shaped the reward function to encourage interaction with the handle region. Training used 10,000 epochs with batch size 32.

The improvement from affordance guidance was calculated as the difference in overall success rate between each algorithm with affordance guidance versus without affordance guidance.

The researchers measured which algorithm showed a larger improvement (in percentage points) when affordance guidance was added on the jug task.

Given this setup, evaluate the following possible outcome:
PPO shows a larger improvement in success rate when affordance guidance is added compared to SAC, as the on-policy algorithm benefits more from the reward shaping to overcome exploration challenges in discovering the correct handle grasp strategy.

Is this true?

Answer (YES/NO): NO